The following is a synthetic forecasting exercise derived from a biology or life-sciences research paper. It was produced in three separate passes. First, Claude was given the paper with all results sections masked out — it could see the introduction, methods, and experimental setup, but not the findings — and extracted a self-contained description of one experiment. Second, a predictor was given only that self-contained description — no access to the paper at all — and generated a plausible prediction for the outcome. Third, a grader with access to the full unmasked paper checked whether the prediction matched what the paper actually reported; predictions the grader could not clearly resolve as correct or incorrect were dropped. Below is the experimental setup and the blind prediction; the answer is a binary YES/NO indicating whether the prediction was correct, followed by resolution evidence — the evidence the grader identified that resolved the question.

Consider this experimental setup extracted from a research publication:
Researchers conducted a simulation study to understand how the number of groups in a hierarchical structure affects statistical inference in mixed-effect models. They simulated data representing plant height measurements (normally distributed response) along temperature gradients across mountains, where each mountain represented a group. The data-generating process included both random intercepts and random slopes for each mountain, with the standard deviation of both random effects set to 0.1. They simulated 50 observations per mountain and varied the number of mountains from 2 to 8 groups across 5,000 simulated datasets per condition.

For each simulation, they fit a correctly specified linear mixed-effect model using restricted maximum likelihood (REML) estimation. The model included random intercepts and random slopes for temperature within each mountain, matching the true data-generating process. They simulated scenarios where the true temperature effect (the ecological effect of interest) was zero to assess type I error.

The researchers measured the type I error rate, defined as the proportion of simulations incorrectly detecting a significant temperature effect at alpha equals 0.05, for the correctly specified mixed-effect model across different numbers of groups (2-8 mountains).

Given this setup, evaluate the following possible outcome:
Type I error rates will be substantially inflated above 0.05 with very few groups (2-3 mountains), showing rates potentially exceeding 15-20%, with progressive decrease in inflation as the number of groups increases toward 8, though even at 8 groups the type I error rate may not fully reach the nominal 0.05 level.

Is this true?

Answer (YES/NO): NO